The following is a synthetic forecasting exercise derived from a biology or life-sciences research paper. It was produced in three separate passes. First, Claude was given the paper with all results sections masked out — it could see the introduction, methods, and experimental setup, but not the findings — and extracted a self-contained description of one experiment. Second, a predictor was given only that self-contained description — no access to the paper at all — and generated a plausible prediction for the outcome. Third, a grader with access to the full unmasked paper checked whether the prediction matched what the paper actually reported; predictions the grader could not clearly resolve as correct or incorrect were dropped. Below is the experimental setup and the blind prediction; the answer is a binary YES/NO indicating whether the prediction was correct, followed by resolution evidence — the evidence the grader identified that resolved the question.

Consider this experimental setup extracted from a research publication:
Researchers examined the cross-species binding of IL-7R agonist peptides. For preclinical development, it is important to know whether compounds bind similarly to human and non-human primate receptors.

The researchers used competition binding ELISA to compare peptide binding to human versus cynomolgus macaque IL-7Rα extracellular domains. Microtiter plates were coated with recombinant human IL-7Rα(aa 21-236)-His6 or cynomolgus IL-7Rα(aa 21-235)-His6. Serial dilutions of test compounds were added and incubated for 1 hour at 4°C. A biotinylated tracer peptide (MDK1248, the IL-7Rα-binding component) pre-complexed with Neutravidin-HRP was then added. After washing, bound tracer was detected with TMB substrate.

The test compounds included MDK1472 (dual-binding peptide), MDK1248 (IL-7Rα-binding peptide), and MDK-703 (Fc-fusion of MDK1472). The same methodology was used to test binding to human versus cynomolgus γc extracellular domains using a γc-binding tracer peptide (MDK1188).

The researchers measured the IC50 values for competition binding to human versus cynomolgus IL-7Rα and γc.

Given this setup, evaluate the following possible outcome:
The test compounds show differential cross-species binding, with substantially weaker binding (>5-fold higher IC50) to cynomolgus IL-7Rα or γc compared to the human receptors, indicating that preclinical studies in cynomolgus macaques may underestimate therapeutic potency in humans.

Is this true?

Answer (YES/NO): NO